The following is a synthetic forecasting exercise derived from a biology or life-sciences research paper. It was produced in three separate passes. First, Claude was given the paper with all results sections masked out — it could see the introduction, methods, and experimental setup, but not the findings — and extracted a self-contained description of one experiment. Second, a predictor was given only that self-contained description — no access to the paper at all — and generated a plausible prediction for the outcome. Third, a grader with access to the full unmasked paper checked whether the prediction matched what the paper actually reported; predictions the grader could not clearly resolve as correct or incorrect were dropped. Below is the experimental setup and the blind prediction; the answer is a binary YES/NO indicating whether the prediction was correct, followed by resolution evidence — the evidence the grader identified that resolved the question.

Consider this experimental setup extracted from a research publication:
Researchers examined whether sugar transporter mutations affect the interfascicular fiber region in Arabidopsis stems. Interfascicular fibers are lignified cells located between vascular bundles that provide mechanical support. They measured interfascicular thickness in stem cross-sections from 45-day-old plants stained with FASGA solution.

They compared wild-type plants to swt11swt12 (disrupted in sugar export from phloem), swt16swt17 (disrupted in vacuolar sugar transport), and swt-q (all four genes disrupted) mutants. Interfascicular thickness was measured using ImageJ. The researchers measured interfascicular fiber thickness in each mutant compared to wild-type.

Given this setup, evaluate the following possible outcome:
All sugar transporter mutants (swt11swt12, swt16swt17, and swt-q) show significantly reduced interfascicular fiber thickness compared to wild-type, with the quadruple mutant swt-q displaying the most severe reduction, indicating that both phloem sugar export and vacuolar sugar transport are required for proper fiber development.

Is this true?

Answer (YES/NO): NO